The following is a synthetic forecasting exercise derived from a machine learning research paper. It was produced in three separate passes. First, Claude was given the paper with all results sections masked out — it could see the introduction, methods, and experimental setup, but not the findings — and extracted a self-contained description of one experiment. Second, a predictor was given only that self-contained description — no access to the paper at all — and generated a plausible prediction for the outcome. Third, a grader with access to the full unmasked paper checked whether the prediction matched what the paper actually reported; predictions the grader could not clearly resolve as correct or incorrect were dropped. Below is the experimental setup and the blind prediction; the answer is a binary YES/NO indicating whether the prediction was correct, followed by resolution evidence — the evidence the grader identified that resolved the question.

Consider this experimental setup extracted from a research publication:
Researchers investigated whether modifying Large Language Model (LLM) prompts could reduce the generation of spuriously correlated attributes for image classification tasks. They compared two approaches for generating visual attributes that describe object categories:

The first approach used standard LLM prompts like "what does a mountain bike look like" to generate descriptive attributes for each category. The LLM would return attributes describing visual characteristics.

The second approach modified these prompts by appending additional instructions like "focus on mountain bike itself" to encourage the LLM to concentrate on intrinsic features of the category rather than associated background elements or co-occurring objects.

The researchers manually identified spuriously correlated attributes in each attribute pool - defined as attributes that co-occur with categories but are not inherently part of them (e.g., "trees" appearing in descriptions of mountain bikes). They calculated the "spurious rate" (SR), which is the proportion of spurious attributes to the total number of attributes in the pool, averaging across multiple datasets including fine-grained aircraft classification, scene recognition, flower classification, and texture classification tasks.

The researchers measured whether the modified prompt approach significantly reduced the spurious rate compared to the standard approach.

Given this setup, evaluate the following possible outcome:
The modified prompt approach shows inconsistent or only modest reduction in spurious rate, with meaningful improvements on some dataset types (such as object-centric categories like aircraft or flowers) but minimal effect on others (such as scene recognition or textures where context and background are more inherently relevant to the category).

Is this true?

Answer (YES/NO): NO